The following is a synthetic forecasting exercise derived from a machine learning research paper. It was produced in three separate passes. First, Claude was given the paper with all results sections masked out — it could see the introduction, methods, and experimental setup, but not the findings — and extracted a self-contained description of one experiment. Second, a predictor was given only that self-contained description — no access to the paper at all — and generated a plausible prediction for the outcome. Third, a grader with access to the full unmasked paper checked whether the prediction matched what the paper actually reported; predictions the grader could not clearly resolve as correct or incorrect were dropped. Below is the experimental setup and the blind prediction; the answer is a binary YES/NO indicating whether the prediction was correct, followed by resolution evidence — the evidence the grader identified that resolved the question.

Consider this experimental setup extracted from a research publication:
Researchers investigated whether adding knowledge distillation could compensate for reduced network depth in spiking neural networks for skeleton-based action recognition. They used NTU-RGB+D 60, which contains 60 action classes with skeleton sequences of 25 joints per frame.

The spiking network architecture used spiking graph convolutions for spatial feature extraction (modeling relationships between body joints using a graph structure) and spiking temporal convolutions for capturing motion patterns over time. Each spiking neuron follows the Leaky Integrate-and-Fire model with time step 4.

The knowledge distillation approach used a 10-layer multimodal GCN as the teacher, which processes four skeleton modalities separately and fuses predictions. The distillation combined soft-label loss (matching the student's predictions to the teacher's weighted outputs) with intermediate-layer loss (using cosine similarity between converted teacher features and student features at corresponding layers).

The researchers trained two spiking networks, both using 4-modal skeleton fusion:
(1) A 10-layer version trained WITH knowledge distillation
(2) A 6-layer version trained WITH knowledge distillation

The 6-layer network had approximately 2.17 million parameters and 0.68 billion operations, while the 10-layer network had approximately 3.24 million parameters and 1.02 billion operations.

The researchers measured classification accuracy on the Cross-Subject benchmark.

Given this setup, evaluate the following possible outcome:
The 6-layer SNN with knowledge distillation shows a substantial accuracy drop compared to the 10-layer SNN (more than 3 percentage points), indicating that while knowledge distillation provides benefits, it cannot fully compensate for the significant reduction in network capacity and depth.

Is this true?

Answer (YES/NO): NO